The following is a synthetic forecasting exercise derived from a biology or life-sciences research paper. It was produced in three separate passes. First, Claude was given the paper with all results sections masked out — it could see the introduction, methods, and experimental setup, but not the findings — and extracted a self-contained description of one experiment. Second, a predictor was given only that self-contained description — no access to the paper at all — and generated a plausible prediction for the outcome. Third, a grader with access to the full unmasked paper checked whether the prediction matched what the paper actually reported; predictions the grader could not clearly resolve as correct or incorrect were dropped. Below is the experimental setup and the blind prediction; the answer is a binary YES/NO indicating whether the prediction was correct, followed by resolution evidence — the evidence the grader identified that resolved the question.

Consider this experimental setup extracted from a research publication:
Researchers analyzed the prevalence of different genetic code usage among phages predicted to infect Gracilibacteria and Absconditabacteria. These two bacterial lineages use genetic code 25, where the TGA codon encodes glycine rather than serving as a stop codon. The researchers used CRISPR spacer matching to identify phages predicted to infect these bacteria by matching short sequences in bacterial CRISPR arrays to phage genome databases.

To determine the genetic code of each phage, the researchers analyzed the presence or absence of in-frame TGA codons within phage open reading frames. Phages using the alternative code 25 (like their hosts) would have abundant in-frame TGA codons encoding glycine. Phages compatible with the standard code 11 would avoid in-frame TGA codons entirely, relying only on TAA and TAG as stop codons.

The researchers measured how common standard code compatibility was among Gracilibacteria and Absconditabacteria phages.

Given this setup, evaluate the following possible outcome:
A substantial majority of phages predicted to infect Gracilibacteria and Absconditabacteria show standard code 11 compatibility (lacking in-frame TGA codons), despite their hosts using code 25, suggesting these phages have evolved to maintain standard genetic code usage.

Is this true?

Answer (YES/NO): NO